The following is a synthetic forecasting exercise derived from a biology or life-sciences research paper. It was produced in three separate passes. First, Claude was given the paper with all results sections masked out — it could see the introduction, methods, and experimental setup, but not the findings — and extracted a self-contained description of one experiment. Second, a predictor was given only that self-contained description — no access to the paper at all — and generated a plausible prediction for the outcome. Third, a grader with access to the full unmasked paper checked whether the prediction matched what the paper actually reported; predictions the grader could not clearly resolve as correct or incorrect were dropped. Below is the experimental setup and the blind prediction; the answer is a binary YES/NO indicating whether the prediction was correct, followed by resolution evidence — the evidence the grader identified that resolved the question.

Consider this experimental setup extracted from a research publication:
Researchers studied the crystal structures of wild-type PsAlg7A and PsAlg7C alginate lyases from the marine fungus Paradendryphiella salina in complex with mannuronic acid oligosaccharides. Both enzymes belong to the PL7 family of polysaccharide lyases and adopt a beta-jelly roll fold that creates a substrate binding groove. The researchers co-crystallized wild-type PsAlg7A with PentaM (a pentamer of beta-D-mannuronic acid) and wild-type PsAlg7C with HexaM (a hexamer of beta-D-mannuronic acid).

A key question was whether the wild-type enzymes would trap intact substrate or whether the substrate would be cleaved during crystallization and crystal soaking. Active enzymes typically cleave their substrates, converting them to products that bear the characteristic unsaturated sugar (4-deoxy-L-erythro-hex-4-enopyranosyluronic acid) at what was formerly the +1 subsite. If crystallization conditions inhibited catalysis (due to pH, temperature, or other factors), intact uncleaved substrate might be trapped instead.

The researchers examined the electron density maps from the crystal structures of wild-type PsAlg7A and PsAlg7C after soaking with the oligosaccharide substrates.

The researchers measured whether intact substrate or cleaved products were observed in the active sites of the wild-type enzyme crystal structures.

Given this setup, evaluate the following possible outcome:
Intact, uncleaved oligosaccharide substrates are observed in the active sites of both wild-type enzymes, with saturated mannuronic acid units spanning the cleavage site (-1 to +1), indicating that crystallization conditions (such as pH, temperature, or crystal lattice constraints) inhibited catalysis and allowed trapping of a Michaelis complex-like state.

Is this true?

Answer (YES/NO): NO